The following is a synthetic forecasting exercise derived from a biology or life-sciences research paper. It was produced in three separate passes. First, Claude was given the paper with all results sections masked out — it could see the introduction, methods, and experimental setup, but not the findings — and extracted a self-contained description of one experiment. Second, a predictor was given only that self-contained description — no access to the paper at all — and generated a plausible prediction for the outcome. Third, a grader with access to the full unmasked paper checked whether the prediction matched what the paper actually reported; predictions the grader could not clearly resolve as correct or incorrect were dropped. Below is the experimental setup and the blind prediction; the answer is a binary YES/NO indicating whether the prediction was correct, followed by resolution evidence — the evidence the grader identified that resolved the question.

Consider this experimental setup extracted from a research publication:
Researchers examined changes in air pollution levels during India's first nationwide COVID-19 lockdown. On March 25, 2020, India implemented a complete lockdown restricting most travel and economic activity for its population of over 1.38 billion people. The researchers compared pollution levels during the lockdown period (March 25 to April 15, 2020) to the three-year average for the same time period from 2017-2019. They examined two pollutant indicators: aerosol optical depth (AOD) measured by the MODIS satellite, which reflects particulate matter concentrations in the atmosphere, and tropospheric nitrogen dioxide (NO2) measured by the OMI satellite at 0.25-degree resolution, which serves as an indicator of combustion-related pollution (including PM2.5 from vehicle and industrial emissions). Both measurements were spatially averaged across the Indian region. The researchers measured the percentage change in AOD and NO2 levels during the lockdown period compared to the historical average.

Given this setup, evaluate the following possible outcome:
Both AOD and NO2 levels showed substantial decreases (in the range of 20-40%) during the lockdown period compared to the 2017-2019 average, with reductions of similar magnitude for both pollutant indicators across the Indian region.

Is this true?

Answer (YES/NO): YES